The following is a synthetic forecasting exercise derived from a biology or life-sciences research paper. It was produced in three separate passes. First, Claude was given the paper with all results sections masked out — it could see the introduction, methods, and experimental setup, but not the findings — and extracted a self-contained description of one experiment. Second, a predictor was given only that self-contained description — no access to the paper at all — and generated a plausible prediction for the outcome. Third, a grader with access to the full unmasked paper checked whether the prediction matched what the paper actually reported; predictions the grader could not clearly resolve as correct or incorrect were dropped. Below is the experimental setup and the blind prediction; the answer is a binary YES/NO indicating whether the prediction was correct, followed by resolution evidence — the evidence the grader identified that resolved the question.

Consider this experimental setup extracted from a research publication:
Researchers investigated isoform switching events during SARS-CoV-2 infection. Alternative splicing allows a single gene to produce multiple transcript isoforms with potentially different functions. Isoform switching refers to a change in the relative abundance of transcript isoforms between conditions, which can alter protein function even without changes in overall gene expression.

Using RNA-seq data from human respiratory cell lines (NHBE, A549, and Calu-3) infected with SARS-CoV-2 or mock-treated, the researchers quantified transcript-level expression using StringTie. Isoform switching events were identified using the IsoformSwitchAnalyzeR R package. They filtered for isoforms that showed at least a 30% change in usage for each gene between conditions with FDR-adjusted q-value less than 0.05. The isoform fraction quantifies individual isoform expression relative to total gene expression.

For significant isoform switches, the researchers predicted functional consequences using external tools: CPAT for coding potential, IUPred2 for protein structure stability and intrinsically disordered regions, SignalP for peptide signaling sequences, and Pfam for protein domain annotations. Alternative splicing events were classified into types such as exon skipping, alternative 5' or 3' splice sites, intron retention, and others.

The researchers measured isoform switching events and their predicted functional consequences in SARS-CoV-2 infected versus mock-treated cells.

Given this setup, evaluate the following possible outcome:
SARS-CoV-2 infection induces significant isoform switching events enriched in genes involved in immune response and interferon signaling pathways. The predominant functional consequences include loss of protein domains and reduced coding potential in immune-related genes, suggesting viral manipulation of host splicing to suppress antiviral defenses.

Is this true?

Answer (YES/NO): NO